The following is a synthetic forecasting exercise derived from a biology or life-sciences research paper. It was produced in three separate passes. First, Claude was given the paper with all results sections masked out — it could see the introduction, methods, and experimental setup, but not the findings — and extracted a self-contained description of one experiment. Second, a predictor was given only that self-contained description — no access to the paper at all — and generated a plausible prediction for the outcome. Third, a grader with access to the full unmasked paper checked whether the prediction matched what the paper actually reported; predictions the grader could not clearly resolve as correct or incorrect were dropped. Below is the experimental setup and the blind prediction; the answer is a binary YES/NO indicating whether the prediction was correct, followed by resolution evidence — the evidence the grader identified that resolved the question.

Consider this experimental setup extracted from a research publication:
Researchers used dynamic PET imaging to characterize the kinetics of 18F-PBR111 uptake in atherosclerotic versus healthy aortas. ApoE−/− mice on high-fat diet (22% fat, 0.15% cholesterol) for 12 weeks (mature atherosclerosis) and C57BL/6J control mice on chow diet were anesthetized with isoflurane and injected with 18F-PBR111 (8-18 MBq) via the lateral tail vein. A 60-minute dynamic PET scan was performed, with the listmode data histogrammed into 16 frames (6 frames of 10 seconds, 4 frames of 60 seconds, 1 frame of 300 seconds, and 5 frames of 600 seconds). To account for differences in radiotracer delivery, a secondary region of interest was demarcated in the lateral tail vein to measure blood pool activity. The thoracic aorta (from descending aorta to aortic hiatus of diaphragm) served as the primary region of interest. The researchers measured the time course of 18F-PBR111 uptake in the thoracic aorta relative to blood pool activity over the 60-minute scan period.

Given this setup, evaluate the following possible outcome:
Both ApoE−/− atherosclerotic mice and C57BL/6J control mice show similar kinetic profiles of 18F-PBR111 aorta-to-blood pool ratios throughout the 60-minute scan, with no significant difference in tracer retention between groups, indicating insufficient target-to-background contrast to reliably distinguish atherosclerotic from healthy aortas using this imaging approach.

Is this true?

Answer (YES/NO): NO